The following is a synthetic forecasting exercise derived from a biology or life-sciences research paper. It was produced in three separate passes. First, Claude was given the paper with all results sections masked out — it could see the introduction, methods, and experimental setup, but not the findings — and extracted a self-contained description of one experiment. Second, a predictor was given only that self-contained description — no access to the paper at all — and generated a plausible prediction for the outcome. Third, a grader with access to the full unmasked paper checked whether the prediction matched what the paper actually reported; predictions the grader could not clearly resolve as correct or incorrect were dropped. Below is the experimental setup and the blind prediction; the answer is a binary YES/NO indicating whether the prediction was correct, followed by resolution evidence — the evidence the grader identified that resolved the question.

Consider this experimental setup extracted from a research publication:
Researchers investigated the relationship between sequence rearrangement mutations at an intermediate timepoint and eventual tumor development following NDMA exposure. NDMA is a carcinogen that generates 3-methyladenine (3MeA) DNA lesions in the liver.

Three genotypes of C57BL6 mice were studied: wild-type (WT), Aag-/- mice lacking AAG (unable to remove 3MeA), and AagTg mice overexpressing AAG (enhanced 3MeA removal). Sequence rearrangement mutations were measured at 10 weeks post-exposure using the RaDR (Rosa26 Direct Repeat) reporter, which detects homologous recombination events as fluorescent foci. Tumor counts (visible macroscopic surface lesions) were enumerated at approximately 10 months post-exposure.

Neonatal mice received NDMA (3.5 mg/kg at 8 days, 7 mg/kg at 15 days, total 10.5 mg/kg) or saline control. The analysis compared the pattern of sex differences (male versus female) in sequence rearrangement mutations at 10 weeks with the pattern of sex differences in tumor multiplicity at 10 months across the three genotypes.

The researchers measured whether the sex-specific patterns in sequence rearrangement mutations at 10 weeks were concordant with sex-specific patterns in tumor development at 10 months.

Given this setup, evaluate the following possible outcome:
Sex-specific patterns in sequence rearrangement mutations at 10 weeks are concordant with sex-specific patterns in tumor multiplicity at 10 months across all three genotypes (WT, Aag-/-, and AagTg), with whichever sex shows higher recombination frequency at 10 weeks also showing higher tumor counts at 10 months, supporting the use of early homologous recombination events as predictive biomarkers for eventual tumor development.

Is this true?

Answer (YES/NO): NO